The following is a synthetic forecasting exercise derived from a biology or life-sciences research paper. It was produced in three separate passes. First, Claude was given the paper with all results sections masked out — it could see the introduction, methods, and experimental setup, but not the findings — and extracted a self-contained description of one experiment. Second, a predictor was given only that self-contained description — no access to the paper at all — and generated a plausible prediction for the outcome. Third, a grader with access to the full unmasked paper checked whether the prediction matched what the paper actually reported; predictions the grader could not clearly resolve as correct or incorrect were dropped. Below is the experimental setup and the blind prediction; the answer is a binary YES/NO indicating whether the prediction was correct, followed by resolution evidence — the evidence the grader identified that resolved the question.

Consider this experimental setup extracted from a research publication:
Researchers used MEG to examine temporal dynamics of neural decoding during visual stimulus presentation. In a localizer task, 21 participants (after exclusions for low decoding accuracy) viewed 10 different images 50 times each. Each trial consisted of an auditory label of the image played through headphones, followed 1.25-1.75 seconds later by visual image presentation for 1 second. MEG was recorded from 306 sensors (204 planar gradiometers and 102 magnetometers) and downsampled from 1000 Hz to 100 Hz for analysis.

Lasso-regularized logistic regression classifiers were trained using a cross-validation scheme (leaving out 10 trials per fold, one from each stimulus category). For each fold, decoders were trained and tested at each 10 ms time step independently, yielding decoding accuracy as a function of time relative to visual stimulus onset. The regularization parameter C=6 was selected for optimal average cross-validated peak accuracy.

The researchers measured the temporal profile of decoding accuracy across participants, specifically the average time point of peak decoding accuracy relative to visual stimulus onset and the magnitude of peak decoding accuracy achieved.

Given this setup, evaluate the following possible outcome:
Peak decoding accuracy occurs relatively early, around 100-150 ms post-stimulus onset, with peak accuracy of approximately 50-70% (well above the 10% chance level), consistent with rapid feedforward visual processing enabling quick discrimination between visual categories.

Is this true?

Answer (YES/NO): NO